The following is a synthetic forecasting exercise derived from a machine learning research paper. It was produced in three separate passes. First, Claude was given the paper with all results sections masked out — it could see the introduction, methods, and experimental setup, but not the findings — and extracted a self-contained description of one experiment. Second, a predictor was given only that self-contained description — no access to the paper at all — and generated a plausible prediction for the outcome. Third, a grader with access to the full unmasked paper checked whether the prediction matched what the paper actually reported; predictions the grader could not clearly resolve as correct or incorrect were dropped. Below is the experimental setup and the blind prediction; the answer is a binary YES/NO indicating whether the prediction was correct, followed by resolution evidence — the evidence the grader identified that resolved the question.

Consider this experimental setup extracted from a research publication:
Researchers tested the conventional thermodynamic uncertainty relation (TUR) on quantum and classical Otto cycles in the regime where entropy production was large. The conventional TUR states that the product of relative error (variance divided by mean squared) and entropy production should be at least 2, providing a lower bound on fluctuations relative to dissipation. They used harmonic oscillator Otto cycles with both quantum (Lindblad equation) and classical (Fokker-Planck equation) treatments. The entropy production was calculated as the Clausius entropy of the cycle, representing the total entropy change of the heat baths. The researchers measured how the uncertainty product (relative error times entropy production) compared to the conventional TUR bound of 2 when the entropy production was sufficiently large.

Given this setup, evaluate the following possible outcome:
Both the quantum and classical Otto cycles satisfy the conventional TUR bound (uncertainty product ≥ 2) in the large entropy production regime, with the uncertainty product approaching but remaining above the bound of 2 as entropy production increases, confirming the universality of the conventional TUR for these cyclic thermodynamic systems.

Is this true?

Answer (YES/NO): NO